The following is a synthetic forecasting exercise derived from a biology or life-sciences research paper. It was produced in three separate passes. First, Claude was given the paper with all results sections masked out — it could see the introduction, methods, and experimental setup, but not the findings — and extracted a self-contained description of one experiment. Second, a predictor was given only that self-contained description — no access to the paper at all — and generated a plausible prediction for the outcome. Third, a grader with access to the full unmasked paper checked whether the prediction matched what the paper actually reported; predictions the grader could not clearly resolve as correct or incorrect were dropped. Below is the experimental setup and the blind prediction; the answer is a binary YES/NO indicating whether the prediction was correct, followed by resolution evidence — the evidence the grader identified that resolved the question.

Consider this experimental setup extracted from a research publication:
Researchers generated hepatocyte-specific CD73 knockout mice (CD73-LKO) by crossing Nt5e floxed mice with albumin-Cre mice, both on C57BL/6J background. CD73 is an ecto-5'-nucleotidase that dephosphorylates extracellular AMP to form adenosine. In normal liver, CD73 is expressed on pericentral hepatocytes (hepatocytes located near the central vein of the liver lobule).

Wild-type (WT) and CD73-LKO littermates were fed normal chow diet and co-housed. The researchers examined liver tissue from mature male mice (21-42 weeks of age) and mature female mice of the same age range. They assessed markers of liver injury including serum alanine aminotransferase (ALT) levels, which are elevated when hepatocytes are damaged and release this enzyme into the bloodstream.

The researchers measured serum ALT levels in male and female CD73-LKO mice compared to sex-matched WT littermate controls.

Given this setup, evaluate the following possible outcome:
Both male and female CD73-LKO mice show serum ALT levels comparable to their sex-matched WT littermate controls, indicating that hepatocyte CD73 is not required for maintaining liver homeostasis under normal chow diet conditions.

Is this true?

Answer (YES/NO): NO